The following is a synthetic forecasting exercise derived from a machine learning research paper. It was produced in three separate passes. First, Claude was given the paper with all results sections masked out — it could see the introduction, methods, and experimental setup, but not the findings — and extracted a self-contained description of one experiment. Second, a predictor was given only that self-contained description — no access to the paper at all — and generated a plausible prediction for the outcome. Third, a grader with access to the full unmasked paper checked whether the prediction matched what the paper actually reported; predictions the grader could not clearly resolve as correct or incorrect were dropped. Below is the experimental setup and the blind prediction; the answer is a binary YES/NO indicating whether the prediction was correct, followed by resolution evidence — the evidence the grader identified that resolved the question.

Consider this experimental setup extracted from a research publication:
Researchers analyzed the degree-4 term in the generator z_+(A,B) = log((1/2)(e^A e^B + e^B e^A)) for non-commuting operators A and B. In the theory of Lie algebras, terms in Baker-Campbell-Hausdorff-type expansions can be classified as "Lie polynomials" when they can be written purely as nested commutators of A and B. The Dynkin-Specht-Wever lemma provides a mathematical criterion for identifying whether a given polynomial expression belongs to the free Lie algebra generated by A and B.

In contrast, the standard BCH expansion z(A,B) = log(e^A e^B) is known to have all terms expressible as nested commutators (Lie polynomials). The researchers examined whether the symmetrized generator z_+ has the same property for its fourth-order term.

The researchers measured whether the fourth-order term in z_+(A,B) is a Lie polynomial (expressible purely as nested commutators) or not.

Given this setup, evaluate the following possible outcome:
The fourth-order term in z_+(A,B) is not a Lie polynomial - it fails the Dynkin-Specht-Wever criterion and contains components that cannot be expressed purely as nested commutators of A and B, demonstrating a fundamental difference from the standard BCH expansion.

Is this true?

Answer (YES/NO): YES